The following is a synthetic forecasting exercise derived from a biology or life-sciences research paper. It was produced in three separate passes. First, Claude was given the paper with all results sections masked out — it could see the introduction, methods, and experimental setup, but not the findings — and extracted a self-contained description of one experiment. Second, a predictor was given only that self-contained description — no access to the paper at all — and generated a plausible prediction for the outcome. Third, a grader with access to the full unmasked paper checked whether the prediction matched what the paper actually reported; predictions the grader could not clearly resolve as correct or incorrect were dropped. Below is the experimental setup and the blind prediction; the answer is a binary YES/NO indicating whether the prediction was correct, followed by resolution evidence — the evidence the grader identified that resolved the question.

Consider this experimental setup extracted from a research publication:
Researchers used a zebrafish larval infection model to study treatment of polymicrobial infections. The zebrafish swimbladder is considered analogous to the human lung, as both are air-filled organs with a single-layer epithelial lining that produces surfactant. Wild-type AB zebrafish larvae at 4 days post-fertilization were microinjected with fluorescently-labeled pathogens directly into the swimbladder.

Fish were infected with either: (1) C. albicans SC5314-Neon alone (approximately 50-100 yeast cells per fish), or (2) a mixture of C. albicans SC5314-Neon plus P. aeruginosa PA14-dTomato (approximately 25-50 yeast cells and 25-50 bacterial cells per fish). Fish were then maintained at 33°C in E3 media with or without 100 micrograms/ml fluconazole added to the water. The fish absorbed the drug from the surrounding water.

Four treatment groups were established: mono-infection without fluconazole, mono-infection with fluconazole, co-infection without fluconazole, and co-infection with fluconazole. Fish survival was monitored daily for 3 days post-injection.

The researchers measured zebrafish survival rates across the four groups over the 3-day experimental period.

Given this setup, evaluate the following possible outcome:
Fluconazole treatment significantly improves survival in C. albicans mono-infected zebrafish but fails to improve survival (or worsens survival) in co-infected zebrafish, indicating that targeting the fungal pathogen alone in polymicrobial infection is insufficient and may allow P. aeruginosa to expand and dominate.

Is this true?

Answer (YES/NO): NO